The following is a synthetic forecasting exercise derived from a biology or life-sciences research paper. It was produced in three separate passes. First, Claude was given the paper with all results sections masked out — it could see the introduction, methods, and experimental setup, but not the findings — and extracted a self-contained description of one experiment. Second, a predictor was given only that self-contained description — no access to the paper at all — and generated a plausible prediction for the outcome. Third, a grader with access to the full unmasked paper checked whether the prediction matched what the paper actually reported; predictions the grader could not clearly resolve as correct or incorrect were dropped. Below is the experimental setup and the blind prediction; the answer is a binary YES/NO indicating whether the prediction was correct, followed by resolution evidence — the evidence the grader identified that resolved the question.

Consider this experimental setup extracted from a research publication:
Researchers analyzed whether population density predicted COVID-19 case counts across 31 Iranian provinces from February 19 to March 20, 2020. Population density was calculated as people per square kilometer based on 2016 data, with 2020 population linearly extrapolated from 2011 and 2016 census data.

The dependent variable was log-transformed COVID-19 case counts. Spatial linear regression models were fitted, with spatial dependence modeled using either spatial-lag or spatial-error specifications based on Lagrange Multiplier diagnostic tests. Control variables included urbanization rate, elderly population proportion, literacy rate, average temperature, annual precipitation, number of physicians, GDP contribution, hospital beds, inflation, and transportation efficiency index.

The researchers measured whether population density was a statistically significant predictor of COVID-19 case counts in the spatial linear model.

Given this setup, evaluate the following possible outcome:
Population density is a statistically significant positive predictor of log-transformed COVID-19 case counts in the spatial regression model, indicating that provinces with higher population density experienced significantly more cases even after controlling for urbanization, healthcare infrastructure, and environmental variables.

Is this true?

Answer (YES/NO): NO